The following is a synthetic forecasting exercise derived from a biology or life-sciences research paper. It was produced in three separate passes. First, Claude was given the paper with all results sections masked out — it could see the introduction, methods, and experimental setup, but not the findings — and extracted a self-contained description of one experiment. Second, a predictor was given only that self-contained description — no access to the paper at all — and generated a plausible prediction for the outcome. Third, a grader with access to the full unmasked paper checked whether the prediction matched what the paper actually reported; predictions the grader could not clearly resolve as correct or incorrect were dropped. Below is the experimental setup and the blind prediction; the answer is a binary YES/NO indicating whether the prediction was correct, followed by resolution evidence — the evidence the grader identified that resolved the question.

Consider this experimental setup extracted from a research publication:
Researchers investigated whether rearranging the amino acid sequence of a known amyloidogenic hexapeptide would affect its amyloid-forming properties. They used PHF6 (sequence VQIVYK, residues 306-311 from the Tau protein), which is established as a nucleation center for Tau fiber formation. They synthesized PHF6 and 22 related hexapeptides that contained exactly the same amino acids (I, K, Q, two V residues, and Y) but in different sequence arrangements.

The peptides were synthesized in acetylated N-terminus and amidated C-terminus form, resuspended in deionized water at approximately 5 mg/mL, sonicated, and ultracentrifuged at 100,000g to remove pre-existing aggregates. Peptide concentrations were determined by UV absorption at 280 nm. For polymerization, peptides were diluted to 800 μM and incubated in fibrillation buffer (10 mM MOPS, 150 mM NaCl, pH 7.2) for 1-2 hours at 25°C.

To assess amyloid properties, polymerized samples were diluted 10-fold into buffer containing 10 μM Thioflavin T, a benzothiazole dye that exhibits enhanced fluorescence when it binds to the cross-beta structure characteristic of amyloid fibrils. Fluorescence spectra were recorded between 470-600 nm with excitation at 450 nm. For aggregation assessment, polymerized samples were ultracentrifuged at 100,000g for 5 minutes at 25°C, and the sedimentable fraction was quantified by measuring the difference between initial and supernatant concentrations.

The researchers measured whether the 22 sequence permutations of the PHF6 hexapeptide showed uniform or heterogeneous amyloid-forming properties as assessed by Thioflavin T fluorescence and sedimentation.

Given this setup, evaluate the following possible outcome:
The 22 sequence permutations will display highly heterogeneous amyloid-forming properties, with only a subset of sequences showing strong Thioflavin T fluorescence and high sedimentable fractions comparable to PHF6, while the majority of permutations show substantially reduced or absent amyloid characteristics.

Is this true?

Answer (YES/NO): YES